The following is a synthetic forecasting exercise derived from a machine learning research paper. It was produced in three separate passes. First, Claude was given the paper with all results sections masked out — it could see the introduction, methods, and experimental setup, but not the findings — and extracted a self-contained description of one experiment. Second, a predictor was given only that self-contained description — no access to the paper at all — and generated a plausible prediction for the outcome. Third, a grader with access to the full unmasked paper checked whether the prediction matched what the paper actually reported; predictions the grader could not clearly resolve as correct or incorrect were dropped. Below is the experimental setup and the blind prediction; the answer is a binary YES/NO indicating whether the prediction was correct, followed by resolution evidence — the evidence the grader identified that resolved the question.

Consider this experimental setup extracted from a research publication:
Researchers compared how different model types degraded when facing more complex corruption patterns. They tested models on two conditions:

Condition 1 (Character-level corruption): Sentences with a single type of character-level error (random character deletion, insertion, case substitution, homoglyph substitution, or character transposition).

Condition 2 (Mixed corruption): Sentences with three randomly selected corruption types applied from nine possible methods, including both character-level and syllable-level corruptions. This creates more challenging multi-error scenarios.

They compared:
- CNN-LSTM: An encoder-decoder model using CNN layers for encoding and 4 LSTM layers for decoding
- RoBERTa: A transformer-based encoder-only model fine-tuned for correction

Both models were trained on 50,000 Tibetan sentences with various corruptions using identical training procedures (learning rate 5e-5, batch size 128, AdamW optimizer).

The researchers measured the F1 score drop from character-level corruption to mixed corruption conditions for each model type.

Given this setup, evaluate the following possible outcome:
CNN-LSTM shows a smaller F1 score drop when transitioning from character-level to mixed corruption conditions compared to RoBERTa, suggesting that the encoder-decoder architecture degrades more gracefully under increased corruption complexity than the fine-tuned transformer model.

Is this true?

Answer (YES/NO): NO